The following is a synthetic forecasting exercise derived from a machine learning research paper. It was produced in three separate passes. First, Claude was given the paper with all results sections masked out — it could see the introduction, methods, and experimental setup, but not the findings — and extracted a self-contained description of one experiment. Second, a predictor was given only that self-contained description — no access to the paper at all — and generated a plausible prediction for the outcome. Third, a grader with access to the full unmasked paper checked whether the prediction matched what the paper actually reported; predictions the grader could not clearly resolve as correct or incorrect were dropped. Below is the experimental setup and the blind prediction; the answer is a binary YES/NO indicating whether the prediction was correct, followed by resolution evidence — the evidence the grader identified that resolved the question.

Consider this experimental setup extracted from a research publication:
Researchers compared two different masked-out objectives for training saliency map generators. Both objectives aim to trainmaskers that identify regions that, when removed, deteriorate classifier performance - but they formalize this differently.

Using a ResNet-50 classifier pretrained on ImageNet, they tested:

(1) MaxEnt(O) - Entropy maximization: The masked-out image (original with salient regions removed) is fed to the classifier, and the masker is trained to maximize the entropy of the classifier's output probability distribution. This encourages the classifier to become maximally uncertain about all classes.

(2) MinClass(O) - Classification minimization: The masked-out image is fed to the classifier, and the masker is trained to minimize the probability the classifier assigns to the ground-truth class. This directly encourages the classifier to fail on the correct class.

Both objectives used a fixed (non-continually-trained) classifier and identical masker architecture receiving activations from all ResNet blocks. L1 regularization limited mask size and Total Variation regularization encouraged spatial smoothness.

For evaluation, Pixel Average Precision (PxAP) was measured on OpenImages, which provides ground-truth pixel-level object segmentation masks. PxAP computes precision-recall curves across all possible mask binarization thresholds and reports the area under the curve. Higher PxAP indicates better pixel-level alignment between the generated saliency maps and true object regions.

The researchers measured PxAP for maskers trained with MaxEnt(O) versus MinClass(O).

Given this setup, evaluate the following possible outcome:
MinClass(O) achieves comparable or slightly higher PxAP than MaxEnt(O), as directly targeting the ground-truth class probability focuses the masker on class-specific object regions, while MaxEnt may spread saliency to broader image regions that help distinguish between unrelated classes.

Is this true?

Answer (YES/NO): NO